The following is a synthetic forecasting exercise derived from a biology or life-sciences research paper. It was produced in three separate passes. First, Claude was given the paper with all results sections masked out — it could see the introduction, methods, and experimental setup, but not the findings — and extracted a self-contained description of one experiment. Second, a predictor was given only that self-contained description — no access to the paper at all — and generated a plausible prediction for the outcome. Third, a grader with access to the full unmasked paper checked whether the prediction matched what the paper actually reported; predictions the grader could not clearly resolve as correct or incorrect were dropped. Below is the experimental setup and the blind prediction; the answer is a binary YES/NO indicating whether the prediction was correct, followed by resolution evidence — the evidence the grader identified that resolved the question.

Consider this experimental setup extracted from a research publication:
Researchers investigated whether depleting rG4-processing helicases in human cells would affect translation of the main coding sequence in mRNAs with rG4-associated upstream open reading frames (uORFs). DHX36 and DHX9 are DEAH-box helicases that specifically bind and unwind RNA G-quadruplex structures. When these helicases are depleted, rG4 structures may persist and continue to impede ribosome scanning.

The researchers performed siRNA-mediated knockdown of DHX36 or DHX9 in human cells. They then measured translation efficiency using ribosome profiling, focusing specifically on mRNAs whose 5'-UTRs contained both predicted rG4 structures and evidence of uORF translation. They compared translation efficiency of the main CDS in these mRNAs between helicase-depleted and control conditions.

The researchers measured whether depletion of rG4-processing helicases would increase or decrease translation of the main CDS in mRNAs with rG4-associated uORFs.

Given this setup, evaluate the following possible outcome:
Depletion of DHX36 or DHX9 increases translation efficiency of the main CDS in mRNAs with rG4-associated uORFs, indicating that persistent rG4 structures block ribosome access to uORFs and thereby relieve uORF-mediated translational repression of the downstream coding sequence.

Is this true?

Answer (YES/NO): NO